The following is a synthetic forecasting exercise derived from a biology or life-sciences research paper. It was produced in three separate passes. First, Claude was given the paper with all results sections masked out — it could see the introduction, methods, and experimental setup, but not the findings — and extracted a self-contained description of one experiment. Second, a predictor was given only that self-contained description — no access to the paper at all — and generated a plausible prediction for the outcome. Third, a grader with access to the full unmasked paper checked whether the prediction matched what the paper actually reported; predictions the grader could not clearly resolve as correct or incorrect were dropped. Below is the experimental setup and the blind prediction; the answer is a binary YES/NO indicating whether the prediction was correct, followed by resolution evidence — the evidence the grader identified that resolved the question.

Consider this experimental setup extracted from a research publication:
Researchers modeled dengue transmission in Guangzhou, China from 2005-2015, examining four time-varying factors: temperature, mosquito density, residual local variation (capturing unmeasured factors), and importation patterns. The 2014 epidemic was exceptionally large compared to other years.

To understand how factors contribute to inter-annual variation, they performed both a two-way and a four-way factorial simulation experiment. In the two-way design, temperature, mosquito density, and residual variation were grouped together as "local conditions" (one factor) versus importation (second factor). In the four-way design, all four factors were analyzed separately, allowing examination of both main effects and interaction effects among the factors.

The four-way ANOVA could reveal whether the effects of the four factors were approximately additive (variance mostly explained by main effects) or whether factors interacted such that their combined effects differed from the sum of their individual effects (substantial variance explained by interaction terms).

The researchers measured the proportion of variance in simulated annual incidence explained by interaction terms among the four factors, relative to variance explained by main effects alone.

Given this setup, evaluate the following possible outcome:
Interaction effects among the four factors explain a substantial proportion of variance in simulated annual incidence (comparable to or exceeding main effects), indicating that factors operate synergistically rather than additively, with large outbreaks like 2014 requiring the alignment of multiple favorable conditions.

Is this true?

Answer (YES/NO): NO